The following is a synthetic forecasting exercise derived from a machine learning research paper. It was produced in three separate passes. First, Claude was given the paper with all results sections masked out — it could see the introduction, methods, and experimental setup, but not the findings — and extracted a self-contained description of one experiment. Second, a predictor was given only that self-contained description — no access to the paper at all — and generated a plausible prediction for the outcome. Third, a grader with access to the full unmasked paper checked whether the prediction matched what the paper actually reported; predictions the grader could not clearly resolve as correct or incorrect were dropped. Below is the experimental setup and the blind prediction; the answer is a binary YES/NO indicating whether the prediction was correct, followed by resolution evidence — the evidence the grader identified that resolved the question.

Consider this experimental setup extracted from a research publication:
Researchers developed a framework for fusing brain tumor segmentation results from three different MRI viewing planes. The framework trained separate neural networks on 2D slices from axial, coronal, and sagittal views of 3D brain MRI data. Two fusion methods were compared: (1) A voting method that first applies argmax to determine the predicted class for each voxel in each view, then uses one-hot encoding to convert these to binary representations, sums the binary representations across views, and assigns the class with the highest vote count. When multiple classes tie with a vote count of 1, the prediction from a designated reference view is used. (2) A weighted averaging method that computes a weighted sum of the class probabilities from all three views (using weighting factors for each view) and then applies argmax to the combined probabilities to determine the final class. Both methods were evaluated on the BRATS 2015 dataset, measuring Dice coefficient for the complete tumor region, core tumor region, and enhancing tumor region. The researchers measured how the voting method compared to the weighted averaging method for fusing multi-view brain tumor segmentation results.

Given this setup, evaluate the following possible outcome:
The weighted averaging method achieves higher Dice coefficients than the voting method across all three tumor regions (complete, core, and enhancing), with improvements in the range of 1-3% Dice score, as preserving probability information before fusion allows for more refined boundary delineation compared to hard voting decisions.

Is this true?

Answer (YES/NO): NO